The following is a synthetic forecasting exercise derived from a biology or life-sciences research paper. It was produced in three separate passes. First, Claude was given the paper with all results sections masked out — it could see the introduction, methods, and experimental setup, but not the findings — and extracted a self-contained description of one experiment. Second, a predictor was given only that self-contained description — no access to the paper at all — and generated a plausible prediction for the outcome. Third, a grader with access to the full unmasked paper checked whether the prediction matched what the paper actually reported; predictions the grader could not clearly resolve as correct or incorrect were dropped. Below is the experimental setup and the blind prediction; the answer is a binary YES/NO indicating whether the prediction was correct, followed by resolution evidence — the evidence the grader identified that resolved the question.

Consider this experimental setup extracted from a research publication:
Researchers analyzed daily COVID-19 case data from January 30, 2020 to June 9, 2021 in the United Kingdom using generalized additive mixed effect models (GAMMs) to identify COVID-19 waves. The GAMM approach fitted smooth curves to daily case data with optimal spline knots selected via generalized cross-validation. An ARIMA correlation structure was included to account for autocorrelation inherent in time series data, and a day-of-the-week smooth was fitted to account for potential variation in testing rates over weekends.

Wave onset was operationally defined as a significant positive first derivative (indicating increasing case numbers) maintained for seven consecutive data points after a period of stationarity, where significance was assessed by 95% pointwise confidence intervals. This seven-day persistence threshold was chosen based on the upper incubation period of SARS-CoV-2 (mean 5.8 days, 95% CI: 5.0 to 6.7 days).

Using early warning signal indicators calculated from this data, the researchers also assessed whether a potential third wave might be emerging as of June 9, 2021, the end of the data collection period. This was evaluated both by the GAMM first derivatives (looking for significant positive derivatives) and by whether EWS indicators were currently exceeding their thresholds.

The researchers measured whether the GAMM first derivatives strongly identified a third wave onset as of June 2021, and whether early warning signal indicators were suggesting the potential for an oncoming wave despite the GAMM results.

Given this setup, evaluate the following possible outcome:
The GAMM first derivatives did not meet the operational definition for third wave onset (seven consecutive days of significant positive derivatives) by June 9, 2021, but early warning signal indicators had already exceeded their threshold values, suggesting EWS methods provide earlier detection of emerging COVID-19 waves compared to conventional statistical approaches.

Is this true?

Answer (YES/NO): YES